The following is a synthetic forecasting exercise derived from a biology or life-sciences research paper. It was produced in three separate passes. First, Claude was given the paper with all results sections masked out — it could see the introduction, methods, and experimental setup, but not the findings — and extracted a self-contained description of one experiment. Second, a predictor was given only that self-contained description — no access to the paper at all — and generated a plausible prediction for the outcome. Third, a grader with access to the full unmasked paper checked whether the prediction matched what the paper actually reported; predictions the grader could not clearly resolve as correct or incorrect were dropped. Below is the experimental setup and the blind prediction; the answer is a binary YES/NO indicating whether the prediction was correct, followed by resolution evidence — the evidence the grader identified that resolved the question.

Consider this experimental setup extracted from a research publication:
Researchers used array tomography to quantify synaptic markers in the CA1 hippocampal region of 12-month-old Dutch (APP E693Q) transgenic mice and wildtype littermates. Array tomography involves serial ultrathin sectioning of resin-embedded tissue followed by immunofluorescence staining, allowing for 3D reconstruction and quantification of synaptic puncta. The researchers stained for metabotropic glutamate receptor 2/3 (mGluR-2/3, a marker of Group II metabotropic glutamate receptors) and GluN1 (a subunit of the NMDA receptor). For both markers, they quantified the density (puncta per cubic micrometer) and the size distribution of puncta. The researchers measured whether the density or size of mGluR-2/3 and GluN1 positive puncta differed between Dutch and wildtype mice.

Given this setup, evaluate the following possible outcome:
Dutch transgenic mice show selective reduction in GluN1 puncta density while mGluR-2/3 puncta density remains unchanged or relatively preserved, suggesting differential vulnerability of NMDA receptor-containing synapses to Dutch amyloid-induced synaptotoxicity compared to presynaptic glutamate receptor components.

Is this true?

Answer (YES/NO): NO